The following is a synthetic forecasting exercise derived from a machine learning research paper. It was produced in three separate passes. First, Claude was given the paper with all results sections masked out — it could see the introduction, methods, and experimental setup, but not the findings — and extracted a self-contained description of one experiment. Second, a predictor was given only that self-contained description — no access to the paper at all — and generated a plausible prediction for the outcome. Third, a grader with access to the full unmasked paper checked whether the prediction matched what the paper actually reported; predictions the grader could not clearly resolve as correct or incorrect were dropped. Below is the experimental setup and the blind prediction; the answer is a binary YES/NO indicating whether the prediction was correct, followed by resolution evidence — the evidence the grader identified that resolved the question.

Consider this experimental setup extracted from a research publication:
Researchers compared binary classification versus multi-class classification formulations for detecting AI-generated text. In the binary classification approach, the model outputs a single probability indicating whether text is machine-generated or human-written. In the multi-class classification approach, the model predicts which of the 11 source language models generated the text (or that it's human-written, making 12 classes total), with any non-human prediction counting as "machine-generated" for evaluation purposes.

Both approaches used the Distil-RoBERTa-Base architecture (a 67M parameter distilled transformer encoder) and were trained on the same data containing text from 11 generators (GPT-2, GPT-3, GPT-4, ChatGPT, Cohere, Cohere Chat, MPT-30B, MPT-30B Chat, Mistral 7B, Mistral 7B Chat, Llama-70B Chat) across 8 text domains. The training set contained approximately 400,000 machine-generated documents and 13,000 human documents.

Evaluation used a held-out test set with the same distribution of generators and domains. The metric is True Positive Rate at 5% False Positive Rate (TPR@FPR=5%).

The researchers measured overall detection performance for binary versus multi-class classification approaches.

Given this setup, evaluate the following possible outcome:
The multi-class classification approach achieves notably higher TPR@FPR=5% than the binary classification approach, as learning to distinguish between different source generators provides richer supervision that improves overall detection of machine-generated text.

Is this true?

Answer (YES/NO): NO